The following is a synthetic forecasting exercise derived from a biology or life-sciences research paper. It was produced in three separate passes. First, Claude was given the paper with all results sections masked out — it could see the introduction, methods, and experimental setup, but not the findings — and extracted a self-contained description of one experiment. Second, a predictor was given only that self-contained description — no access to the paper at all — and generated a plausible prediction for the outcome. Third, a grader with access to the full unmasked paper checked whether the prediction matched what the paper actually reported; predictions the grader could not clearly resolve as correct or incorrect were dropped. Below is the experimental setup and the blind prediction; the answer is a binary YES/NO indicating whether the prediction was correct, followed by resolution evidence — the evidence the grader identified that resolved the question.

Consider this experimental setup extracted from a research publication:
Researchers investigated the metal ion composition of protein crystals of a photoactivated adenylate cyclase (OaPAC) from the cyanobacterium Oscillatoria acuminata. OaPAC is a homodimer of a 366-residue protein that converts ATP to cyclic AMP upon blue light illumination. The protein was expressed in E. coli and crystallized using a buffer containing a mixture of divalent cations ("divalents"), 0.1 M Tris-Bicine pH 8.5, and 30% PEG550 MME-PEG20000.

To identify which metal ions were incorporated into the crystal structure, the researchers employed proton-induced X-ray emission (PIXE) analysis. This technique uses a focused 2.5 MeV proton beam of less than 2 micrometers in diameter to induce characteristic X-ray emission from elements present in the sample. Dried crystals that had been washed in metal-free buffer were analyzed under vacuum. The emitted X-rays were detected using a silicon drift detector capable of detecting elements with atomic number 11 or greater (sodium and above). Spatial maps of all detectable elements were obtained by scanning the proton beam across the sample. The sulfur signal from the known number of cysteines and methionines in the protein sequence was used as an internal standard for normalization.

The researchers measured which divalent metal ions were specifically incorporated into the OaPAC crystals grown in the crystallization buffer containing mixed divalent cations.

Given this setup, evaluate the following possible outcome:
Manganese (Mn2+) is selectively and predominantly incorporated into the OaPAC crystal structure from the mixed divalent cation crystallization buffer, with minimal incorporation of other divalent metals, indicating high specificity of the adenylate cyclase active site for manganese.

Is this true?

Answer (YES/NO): NO